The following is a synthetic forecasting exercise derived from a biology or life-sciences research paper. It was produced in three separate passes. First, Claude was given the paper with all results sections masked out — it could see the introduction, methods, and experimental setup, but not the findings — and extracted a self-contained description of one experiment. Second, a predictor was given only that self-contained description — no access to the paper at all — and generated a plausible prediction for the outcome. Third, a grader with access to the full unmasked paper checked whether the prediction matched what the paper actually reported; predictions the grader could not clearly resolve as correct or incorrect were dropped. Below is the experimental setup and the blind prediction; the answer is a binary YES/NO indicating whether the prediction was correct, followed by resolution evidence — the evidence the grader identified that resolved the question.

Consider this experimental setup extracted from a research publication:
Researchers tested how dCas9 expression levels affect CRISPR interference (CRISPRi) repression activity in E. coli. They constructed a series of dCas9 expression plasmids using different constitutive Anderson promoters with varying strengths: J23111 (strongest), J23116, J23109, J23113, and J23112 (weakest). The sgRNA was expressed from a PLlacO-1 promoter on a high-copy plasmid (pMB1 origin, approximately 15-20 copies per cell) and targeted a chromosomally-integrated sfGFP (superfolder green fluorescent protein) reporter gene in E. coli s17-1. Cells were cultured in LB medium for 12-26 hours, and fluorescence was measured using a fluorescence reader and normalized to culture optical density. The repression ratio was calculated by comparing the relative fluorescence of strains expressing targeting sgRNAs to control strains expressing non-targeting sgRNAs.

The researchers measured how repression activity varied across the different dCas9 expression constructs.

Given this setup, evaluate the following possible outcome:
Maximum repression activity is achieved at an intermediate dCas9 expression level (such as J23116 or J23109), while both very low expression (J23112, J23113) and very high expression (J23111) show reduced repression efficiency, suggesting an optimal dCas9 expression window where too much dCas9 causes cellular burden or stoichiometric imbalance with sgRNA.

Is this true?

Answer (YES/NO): NO